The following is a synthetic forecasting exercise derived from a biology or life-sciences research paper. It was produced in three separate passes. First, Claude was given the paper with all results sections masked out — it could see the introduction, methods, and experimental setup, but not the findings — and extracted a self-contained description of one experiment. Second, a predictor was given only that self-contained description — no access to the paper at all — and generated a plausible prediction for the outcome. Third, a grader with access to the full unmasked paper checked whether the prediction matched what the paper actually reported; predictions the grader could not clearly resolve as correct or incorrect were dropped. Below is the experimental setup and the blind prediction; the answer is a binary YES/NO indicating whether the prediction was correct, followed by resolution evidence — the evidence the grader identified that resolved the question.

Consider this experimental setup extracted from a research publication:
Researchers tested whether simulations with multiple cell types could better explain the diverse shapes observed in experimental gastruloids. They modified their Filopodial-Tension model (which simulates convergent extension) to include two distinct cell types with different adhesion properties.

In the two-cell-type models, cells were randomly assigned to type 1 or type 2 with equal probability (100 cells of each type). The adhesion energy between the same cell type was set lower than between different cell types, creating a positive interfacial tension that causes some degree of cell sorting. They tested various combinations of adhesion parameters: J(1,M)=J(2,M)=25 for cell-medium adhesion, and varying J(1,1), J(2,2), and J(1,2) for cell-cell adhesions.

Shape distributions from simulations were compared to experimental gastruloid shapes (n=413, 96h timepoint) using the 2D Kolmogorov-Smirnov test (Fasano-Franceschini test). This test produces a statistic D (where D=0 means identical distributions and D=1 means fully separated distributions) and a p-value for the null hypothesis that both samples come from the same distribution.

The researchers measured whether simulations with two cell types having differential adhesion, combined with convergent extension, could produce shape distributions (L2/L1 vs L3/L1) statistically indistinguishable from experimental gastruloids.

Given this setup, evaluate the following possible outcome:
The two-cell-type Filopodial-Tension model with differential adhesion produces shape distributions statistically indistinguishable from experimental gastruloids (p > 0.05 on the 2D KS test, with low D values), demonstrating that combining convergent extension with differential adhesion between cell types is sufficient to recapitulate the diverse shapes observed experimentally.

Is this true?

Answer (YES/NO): YES